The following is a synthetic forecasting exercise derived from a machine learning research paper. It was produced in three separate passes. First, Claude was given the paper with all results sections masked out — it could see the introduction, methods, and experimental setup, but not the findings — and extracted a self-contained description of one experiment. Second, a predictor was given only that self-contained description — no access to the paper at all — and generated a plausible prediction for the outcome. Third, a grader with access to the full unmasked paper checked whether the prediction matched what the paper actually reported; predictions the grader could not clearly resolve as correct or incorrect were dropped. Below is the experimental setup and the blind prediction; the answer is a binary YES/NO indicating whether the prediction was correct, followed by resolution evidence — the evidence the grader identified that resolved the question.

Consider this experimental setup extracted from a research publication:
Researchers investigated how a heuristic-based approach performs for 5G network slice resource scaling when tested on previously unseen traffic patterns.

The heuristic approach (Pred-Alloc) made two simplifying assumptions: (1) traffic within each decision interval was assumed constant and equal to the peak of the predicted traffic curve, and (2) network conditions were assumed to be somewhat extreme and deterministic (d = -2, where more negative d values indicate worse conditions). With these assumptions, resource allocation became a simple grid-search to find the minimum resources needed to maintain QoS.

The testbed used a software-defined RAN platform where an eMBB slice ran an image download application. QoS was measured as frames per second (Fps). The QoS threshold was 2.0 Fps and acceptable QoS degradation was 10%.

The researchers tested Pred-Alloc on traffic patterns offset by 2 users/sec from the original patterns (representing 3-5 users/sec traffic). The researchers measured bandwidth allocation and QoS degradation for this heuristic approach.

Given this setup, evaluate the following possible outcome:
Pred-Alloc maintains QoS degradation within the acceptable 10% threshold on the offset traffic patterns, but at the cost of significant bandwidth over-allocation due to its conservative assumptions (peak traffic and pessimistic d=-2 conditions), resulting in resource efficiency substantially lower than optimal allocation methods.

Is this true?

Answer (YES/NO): YES